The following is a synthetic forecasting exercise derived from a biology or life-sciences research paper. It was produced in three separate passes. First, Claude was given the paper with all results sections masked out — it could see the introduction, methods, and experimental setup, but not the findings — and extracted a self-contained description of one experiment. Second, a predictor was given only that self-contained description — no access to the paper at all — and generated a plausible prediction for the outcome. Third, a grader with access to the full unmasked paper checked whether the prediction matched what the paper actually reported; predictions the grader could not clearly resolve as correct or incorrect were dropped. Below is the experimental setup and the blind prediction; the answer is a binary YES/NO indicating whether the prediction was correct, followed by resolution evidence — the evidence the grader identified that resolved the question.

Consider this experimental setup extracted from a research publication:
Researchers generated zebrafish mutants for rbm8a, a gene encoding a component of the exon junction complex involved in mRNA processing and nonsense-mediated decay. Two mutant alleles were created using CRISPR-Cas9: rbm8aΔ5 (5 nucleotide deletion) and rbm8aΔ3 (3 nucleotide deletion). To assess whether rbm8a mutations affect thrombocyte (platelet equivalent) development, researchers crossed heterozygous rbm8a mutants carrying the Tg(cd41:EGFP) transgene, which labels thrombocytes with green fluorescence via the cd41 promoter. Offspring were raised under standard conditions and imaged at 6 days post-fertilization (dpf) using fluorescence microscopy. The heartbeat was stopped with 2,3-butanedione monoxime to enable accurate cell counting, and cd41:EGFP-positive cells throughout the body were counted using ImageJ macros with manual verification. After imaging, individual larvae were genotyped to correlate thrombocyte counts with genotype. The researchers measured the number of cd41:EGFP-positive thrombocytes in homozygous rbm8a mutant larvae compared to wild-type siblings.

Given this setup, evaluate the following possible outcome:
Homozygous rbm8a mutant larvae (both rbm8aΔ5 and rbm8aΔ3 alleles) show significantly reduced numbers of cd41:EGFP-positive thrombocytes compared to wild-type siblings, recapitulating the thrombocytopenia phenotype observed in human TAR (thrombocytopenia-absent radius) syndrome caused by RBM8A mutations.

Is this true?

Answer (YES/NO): NO